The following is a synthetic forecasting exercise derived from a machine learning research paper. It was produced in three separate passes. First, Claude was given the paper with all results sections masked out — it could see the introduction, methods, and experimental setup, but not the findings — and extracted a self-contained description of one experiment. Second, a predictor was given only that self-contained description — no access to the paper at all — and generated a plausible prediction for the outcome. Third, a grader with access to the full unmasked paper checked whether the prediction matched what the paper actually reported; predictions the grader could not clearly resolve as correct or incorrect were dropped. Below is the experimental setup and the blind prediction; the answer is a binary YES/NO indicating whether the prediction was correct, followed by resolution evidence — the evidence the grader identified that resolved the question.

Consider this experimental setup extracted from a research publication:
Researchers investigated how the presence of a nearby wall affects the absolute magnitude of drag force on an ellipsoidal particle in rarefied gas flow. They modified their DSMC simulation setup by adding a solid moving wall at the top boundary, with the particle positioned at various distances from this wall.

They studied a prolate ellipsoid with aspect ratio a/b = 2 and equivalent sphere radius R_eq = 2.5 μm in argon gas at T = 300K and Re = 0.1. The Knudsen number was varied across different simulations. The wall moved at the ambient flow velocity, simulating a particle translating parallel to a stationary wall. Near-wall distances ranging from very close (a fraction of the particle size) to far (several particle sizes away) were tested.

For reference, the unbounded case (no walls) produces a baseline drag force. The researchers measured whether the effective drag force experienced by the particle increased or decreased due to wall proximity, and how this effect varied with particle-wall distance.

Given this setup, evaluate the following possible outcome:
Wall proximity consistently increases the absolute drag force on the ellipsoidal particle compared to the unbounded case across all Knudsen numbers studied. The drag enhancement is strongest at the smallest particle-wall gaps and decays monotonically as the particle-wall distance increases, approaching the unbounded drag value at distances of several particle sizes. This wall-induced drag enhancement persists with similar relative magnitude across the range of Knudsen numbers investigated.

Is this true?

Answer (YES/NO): YES